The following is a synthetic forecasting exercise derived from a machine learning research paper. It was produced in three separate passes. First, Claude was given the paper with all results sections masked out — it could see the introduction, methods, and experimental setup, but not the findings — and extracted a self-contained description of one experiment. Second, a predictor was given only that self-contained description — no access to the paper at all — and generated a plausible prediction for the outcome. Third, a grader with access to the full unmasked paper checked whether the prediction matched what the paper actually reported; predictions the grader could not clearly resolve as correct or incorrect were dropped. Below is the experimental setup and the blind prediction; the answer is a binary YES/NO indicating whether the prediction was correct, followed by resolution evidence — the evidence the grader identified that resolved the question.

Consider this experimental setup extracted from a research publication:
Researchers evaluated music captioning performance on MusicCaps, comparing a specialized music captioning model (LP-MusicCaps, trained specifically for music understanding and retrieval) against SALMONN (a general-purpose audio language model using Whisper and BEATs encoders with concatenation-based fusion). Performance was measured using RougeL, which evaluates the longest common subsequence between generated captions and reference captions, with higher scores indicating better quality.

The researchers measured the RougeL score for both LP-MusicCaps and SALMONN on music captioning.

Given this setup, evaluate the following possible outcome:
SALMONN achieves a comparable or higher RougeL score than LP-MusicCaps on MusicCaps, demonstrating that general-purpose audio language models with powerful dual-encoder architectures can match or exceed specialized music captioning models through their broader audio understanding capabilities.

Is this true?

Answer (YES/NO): YES